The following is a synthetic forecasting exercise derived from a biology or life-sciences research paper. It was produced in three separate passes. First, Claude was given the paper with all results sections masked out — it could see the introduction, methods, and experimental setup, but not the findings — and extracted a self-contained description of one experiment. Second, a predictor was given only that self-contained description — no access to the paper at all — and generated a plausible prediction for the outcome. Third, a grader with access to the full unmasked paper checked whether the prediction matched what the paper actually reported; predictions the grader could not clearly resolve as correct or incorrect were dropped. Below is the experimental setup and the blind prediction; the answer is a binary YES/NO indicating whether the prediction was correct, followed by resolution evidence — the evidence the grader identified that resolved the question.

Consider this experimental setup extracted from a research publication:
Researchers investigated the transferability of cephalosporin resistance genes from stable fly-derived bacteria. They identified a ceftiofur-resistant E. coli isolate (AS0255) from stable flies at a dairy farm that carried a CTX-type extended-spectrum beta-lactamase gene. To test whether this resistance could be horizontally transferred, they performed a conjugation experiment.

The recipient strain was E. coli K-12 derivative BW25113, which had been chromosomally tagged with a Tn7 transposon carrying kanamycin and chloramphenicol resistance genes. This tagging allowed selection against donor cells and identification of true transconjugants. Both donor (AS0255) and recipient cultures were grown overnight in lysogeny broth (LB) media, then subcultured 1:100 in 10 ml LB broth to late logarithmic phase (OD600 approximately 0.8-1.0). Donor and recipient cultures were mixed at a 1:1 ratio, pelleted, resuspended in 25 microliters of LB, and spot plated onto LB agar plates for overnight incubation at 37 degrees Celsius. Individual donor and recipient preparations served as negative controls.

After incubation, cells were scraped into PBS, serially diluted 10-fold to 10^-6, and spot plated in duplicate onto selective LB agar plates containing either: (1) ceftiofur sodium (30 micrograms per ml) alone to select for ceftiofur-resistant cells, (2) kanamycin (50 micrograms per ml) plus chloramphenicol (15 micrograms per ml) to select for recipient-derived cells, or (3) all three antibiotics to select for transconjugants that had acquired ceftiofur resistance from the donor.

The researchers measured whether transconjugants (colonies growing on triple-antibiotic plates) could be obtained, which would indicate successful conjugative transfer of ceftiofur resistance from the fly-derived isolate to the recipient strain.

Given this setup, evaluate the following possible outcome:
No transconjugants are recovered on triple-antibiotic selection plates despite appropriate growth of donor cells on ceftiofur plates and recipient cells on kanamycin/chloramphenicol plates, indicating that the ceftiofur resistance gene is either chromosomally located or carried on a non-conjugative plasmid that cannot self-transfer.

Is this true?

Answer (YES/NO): NO